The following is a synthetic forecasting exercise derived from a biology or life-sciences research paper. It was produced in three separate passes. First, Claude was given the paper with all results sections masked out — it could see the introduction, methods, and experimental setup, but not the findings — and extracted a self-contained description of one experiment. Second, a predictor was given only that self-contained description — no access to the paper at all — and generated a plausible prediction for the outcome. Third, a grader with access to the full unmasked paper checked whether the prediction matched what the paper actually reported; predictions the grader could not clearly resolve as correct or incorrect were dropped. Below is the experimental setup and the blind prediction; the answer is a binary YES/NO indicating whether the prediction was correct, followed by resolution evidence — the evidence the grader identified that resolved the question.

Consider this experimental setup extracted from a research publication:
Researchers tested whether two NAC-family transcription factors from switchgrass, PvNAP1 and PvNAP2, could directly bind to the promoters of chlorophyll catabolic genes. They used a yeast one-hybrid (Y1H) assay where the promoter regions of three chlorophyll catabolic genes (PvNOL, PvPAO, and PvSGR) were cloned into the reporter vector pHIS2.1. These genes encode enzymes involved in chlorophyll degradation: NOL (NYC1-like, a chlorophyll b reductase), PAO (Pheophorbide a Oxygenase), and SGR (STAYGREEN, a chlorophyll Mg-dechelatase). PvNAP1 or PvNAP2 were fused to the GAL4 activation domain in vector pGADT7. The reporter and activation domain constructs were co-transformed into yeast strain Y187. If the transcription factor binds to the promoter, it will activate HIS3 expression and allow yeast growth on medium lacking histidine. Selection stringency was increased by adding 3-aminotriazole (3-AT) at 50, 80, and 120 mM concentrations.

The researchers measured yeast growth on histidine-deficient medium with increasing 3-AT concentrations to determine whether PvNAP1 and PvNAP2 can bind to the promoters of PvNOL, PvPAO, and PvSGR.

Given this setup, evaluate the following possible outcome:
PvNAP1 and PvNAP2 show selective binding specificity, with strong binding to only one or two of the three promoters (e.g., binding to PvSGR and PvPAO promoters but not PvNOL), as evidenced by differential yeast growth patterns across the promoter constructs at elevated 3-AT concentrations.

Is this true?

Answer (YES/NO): NO